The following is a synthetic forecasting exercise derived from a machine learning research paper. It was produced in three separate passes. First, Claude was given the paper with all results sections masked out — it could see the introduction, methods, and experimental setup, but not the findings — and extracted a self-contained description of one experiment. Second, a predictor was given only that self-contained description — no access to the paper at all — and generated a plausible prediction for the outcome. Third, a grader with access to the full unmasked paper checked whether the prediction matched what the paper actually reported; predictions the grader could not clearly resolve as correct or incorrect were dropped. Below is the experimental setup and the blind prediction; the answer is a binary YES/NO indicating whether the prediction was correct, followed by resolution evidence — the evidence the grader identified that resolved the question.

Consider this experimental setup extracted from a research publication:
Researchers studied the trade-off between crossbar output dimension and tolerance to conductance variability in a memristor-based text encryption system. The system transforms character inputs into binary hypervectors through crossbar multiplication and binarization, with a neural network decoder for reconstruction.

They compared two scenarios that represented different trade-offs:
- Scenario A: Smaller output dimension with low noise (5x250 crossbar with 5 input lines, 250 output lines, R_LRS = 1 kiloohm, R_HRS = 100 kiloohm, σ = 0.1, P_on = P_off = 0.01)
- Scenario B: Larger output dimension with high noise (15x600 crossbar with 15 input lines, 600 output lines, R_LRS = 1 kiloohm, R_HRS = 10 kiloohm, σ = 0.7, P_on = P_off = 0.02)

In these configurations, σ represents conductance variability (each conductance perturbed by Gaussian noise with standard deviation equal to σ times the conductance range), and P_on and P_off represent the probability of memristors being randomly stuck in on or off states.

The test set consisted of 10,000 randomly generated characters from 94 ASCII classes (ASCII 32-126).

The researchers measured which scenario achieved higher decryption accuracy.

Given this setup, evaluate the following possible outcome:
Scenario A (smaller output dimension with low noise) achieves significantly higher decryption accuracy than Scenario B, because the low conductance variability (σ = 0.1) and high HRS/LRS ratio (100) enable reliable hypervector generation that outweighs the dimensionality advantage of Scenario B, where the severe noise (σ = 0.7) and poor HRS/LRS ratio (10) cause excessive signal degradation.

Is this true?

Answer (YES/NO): YES